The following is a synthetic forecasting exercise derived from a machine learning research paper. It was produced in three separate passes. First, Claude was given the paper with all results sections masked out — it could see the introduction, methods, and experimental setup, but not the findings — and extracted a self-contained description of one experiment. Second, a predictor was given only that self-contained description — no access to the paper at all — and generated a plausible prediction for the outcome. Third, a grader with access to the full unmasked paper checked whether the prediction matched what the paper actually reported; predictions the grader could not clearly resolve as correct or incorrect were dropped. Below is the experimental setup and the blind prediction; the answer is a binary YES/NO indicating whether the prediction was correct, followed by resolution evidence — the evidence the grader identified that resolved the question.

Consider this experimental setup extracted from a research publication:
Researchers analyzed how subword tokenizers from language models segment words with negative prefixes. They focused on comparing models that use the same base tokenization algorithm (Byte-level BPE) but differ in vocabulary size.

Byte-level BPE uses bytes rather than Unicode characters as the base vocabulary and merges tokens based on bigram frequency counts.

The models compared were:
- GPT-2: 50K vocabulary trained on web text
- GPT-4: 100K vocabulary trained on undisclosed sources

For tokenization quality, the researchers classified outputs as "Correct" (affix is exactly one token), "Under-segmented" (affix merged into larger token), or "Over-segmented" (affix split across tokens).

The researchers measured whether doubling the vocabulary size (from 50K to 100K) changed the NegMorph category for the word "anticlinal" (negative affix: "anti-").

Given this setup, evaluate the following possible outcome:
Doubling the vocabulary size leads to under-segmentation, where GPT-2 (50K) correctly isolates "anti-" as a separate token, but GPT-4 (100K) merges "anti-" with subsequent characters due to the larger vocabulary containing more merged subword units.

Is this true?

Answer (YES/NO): NO